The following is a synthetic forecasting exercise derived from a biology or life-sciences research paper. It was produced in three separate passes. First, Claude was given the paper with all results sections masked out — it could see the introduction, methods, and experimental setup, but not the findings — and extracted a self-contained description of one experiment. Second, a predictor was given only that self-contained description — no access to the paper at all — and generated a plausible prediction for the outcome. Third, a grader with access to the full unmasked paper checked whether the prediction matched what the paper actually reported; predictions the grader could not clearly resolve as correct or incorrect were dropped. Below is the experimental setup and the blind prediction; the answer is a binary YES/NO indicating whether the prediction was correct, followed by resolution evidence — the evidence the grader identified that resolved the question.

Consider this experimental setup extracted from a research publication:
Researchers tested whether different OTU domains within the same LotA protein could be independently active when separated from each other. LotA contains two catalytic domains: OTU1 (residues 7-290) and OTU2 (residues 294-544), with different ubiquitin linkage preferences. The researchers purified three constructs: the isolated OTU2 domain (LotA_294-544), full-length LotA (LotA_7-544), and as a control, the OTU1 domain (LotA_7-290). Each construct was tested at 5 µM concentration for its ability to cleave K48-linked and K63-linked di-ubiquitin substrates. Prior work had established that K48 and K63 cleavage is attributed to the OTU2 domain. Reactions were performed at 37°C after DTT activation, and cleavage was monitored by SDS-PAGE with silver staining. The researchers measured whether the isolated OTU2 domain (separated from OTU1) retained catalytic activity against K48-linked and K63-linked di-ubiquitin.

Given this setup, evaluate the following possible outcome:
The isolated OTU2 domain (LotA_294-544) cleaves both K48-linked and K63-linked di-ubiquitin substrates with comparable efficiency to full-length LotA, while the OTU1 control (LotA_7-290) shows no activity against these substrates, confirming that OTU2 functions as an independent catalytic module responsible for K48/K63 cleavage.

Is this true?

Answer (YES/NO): NO